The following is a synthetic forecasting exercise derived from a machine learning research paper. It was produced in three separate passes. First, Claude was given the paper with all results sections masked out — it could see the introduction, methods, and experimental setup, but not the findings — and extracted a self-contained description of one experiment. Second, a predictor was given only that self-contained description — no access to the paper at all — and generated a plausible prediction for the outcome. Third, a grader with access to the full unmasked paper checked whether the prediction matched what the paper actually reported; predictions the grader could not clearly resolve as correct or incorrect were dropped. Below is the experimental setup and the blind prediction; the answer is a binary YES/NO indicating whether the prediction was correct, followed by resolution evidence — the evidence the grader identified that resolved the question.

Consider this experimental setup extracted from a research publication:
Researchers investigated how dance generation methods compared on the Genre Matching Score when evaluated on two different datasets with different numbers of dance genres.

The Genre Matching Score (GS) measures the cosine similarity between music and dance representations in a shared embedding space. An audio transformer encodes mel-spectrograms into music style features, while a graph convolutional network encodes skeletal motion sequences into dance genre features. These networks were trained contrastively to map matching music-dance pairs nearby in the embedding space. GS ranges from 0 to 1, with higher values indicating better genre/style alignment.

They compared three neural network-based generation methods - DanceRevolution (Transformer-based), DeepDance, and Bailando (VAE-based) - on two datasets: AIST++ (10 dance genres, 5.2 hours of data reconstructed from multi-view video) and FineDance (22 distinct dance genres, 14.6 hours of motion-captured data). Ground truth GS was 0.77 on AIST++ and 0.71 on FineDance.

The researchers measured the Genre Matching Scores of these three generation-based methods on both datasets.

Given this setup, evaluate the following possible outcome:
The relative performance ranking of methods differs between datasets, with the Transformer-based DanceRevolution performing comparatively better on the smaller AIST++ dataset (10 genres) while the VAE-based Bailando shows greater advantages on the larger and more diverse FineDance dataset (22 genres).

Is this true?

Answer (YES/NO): NO